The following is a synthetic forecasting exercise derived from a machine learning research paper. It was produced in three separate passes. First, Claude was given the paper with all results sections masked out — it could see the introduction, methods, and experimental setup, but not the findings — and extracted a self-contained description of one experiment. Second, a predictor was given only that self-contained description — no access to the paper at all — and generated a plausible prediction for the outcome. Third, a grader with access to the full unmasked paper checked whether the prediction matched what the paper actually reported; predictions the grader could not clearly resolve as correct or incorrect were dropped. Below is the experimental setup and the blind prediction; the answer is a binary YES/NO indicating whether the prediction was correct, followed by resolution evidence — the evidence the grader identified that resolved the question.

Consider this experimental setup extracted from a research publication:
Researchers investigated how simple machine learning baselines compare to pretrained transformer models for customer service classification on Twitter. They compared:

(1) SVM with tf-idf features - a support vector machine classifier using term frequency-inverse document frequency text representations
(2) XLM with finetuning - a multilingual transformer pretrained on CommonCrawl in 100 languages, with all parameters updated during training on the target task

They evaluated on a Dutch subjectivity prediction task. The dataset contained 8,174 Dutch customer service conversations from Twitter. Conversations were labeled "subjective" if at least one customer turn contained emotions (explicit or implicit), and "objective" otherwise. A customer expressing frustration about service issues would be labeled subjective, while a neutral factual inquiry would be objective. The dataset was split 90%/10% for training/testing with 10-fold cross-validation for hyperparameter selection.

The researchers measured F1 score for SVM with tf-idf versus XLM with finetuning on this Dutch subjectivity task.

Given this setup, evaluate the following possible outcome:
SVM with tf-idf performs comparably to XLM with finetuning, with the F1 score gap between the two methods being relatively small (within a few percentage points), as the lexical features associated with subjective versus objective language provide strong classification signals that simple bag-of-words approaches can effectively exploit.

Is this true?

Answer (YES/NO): YES